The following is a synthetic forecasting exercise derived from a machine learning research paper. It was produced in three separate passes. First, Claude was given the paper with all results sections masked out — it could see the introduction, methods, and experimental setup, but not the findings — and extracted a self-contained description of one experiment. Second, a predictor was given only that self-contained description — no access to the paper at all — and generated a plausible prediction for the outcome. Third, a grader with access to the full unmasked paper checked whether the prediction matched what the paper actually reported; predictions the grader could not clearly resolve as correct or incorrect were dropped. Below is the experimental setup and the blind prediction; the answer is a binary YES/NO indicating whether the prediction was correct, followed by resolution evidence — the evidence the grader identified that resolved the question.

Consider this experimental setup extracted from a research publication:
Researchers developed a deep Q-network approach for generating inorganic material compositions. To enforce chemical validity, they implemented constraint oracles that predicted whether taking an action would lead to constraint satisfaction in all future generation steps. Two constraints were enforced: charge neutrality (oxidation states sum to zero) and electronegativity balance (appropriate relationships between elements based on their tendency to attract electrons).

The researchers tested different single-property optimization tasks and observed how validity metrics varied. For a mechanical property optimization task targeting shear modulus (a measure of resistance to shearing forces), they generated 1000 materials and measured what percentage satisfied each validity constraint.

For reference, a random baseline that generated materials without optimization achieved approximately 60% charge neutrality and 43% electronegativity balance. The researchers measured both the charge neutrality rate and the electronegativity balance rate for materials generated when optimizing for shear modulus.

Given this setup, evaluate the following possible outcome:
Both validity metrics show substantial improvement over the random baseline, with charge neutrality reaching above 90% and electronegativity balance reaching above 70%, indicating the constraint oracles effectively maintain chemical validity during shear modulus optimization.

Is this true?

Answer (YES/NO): NO